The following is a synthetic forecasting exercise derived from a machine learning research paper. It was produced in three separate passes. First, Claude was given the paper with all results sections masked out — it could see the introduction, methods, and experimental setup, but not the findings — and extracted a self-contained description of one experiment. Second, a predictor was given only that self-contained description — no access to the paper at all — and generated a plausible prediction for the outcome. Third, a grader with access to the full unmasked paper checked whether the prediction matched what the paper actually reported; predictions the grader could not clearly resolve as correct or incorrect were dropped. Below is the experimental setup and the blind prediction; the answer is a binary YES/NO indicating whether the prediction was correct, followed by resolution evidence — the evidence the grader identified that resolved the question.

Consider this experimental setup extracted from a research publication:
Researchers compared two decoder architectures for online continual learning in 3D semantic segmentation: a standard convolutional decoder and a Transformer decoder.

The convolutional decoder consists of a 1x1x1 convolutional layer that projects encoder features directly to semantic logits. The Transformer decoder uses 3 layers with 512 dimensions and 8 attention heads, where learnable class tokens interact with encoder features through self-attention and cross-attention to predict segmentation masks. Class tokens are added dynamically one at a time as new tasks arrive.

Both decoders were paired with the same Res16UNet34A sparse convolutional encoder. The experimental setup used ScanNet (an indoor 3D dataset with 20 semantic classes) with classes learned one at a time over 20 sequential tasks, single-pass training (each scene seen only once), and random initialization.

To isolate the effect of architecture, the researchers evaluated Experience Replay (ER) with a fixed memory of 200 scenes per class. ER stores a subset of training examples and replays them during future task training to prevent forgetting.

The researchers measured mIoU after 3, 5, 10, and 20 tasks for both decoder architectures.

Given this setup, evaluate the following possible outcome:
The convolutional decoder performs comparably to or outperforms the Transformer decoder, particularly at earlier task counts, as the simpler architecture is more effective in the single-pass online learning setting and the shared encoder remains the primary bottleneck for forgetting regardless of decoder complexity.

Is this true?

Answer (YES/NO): NO